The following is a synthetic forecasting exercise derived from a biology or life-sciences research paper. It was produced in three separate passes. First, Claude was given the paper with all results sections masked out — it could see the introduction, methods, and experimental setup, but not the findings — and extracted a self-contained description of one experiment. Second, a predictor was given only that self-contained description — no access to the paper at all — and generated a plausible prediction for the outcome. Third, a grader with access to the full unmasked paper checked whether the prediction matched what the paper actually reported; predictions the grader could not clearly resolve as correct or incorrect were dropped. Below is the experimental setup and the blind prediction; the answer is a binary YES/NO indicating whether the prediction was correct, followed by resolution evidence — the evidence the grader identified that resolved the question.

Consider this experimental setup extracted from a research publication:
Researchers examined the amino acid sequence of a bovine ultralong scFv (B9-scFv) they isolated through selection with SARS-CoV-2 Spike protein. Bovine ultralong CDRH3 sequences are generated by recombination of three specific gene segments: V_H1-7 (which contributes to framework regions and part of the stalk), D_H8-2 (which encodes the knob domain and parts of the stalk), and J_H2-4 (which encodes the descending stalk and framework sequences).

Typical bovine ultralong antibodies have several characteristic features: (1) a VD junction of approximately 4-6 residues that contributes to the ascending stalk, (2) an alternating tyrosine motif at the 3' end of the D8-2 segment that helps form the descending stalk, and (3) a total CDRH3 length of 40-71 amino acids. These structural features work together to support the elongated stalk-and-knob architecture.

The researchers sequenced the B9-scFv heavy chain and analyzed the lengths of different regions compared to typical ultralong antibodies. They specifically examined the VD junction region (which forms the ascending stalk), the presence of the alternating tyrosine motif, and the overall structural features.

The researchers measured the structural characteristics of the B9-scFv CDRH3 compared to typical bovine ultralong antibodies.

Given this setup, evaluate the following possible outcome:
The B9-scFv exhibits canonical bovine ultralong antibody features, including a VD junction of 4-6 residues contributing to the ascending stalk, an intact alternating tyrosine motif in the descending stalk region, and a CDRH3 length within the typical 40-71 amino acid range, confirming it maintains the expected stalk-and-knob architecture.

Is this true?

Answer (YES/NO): NO